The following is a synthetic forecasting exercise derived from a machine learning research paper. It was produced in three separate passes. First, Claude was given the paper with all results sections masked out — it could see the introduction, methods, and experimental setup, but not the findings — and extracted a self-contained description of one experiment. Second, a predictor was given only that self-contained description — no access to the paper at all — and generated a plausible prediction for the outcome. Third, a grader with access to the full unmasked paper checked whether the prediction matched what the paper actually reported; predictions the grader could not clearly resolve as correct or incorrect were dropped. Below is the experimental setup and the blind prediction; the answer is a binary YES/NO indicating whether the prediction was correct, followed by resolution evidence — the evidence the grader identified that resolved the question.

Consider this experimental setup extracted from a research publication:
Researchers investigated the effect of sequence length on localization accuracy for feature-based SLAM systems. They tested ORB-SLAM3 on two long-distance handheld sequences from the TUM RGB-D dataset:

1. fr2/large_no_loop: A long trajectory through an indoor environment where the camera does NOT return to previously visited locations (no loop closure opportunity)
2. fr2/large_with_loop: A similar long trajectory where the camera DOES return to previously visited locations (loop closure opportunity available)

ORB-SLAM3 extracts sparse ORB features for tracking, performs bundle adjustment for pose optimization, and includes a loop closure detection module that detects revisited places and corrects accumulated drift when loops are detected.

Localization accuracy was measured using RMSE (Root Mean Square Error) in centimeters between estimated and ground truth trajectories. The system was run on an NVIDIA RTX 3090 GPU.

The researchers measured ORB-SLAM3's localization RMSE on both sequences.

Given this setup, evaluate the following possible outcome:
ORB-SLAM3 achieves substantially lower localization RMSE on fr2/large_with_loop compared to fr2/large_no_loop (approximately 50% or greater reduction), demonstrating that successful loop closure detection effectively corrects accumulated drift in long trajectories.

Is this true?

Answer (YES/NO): NO